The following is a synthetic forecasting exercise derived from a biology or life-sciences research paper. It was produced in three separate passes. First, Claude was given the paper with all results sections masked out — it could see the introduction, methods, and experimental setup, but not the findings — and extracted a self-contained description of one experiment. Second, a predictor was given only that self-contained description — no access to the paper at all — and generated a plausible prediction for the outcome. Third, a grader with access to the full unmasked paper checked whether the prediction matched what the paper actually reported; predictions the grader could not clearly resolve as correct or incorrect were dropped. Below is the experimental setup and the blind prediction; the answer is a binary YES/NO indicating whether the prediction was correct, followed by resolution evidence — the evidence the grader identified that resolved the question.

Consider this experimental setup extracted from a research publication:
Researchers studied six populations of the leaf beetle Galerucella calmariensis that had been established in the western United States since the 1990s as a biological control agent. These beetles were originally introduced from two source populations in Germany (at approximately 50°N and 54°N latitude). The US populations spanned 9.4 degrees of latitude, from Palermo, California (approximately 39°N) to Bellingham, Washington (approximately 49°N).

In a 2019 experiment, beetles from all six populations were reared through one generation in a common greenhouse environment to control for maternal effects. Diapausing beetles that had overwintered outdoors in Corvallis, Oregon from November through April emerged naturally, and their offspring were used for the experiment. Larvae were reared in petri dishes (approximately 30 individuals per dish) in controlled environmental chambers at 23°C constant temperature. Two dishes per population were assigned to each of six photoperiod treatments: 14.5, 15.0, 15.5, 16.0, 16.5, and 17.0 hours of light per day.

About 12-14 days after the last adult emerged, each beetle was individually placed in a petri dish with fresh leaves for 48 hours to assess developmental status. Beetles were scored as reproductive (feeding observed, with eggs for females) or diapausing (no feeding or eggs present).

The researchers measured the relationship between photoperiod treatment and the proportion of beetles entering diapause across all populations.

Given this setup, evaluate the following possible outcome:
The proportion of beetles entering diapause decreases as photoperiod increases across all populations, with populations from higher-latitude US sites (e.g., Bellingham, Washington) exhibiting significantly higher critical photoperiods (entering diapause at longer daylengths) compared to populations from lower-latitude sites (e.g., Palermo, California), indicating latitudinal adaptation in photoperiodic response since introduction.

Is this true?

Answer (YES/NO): YES